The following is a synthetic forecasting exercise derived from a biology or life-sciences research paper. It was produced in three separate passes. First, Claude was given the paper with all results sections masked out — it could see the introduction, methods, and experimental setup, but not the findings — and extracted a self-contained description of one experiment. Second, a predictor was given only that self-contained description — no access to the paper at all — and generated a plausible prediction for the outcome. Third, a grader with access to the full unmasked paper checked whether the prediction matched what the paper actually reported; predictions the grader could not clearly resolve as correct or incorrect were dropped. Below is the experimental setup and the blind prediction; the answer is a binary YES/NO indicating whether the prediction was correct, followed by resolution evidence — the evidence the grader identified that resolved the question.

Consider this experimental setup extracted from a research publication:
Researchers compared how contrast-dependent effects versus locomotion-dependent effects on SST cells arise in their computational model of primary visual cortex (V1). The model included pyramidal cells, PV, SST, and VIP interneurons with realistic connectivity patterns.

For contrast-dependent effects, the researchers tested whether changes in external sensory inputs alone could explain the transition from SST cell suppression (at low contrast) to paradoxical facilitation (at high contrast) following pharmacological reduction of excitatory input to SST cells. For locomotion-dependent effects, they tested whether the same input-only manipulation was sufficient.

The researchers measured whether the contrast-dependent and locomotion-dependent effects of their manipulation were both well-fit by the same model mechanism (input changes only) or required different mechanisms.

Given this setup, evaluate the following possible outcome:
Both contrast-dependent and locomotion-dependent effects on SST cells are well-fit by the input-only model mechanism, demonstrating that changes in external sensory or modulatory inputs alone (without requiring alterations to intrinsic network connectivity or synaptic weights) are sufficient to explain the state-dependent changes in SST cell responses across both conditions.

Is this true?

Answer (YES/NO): NO